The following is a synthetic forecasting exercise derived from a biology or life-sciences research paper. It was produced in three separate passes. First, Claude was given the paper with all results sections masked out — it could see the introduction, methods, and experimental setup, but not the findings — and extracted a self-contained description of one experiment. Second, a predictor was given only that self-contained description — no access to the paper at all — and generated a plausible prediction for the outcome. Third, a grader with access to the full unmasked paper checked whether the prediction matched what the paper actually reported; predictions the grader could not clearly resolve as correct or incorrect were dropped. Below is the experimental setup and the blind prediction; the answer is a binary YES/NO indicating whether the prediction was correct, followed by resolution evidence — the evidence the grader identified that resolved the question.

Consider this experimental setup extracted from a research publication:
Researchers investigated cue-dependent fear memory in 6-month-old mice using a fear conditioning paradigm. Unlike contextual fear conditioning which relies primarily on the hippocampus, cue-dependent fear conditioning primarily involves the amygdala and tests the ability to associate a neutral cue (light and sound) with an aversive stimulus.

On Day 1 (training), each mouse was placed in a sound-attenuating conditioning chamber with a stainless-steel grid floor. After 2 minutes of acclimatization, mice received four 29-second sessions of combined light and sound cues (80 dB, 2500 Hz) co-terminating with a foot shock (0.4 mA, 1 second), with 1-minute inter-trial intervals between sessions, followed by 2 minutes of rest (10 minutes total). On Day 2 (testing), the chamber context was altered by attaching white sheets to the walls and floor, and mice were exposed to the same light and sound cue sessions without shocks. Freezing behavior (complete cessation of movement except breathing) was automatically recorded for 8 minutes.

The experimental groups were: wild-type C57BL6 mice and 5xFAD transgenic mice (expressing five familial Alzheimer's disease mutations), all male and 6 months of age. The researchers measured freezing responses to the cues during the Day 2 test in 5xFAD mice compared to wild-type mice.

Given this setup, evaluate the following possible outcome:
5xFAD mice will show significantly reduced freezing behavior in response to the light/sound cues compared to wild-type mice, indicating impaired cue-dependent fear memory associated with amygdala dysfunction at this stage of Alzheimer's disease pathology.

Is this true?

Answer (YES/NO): YES